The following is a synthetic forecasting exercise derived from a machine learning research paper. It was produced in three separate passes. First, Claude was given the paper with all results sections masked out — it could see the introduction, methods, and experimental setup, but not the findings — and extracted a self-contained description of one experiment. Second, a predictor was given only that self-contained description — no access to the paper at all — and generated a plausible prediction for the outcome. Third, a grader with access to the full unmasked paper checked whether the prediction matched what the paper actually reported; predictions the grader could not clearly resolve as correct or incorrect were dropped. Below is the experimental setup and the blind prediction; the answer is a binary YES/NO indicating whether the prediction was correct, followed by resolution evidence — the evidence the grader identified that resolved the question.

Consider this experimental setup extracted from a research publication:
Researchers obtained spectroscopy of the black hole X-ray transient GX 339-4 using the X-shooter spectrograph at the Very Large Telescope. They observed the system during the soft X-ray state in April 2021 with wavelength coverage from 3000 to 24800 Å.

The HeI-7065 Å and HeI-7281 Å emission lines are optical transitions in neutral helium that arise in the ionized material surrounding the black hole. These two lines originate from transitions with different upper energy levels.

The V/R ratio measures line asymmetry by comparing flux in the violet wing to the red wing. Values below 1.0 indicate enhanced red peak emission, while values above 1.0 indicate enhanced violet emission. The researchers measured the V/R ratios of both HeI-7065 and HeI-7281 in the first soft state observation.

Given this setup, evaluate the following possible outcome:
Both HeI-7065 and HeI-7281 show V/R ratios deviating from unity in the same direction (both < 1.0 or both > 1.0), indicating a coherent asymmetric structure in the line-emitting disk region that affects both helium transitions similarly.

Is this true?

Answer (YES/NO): YES